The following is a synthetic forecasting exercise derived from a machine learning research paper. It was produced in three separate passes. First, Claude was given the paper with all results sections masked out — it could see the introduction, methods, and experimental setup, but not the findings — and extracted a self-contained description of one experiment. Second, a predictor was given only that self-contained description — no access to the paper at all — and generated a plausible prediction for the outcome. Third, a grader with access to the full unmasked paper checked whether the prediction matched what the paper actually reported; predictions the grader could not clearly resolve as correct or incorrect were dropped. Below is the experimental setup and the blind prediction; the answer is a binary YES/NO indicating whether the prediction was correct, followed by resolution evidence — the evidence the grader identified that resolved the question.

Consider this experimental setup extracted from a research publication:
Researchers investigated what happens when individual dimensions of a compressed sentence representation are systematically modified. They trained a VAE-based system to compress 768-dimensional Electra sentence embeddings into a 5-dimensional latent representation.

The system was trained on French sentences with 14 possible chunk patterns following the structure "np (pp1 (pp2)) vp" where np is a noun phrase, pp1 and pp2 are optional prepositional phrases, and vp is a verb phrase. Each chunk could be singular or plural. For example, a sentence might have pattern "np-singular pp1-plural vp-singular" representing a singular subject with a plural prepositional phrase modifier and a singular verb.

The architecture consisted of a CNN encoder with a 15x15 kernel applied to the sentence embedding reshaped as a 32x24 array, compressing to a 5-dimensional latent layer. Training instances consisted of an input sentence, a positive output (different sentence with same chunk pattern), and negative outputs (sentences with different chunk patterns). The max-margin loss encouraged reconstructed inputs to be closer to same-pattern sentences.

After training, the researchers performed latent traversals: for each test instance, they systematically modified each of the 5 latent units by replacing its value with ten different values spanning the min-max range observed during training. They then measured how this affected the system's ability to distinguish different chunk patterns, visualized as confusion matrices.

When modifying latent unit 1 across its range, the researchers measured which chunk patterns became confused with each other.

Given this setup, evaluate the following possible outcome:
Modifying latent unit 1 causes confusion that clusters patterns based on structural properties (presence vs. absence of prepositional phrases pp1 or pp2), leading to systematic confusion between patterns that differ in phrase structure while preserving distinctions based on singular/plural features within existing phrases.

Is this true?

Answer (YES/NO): NO